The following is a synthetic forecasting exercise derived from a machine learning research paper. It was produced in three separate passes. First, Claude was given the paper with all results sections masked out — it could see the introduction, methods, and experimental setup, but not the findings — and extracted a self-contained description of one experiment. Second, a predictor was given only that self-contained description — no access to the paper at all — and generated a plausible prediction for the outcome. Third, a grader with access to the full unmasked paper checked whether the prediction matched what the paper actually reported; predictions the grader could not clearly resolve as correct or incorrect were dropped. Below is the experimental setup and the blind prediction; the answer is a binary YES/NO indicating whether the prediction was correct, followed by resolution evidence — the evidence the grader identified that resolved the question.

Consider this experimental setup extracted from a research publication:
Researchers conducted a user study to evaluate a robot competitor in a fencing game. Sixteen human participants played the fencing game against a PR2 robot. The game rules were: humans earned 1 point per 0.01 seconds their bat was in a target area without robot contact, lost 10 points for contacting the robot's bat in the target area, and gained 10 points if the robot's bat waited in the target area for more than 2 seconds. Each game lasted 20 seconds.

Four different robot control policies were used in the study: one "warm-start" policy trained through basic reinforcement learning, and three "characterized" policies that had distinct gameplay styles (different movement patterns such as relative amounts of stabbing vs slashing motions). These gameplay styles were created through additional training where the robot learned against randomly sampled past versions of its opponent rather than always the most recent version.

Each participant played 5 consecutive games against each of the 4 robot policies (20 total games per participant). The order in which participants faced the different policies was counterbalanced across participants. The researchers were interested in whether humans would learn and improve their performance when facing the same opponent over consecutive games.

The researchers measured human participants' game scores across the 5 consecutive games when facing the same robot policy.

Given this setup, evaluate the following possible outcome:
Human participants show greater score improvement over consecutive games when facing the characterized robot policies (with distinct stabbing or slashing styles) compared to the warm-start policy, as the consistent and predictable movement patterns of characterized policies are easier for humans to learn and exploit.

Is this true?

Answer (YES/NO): NO